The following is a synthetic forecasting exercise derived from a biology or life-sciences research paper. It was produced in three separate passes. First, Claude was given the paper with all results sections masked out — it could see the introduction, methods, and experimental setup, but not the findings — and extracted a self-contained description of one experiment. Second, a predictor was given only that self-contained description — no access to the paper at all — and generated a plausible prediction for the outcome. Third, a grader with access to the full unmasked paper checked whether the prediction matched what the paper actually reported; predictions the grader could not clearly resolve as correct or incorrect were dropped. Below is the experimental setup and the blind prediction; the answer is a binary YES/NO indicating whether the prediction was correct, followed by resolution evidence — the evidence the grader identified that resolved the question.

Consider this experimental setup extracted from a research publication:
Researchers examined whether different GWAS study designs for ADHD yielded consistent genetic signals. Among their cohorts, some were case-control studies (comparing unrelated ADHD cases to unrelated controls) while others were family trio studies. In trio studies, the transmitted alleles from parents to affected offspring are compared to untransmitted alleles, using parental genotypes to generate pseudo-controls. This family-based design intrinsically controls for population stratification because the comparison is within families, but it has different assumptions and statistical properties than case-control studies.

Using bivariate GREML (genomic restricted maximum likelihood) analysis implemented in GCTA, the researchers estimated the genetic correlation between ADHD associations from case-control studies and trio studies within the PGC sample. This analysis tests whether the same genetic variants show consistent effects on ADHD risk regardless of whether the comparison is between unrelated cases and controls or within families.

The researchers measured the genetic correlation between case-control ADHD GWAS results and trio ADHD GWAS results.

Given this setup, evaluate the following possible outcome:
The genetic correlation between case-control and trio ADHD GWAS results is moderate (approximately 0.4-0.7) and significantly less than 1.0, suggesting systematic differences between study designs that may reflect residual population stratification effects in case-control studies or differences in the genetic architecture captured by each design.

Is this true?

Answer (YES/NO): NO